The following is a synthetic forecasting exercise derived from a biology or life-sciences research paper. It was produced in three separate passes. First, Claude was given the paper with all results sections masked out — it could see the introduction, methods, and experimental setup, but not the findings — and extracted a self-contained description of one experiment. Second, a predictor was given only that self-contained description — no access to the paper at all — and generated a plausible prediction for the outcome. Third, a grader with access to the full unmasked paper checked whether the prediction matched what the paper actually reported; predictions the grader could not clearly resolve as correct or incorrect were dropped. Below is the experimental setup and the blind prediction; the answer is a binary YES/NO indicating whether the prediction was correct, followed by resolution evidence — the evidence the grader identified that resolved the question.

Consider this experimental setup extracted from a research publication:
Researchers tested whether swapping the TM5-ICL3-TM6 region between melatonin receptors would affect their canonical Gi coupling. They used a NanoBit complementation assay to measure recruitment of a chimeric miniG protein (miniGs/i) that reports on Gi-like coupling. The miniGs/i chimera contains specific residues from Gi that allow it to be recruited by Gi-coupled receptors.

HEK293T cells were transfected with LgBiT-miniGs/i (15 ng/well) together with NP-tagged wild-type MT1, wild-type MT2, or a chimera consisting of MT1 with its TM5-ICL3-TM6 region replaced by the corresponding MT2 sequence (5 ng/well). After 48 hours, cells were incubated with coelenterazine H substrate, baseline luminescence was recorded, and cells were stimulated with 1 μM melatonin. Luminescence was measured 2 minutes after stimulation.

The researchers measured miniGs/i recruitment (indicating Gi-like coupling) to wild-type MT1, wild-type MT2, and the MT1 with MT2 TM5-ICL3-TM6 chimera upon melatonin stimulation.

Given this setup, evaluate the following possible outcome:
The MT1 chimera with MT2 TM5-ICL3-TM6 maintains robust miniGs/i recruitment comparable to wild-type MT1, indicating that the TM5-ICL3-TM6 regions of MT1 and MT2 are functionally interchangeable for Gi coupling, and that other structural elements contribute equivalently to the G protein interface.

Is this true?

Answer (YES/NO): YES